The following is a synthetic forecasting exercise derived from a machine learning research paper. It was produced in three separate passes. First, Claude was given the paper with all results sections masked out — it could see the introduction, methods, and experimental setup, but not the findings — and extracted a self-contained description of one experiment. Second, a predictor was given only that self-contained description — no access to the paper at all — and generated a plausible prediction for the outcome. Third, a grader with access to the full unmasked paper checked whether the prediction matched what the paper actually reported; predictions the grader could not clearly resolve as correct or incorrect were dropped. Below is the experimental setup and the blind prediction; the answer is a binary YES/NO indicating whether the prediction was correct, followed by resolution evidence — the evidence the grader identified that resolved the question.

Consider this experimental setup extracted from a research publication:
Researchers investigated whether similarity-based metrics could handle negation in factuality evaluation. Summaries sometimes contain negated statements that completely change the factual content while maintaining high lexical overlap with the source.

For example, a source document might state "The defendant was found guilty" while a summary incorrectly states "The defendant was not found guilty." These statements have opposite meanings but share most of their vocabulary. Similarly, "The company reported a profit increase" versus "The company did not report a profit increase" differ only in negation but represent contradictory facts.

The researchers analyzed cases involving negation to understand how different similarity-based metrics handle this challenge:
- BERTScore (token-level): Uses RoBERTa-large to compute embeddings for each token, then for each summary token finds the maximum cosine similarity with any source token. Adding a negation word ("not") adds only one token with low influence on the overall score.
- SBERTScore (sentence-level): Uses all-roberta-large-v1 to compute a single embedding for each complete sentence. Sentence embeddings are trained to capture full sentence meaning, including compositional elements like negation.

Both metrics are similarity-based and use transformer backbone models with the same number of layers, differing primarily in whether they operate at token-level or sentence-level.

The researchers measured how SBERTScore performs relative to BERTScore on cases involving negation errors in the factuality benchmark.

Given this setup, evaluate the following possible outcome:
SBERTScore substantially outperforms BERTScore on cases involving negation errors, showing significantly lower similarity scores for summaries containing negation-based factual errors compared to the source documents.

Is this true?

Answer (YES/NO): YES